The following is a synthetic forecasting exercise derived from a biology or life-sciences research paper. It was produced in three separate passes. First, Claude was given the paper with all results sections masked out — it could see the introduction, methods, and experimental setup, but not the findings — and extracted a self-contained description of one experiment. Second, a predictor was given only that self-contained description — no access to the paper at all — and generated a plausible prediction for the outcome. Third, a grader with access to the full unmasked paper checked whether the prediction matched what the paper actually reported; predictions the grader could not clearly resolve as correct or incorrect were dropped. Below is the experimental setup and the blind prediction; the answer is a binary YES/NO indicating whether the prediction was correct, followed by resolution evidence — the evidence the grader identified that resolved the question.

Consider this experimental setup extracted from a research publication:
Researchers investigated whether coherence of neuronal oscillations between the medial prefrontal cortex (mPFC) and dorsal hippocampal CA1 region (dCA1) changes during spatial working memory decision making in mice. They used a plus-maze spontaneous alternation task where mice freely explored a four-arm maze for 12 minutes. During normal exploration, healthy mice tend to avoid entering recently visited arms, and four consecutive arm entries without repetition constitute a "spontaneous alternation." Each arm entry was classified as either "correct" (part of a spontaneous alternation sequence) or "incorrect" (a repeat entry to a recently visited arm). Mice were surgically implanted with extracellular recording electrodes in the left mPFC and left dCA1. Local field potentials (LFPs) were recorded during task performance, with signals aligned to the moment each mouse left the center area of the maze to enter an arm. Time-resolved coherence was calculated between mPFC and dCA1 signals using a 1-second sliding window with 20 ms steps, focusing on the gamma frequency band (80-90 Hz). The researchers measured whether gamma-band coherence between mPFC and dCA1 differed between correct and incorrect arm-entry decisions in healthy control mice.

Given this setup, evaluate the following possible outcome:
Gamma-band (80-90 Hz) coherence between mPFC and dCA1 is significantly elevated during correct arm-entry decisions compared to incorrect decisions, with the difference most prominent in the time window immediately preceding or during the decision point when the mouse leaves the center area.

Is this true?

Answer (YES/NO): YES